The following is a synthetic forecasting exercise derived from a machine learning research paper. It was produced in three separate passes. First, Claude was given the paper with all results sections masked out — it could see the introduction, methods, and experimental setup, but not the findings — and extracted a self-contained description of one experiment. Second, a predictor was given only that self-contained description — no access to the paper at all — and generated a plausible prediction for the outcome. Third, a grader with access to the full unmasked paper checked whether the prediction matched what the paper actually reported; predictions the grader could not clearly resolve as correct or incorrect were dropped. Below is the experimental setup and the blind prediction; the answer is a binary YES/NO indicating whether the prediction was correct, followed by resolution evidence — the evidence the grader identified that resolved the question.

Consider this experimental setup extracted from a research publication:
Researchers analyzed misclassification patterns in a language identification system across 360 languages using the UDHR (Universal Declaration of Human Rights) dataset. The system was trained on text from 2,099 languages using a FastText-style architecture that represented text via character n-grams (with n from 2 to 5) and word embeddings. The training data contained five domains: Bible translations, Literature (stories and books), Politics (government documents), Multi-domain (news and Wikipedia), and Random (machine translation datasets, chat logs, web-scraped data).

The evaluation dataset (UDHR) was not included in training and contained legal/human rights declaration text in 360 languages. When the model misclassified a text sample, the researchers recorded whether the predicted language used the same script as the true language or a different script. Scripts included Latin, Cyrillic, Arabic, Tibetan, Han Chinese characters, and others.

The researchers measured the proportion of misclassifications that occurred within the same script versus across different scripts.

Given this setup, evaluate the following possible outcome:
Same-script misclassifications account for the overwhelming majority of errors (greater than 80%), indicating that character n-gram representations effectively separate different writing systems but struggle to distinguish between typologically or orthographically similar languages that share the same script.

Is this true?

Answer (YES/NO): YES